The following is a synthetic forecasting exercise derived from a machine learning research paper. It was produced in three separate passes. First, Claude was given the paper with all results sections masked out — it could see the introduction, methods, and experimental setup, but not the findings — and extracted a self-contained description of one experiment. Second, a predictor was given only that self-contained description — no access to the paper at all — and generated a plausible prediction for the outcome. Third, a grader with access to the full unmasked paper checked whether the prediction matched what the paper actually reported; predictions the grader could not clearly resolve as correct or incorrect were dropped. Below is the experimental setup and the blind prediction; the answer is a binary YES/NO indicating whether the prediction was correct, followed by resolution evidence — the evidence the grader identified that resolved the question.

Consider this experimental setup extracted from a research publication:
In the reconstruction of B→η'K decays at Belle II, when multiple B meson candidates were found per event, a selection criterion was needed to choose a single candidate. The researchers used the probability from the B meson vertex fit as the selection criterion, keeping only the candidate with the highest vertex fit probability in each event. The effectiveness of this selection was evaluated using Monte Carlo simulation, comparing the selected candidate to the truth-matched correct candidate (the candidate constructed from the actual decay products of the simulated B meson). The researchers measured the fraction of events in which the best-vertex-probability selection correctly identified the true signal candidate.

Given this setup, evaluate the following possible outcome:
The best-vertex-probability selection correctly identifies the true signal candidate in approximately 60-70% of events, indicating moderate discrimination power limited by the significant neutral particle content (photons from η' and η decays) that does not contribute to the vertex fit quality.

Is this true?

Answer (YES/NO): NO